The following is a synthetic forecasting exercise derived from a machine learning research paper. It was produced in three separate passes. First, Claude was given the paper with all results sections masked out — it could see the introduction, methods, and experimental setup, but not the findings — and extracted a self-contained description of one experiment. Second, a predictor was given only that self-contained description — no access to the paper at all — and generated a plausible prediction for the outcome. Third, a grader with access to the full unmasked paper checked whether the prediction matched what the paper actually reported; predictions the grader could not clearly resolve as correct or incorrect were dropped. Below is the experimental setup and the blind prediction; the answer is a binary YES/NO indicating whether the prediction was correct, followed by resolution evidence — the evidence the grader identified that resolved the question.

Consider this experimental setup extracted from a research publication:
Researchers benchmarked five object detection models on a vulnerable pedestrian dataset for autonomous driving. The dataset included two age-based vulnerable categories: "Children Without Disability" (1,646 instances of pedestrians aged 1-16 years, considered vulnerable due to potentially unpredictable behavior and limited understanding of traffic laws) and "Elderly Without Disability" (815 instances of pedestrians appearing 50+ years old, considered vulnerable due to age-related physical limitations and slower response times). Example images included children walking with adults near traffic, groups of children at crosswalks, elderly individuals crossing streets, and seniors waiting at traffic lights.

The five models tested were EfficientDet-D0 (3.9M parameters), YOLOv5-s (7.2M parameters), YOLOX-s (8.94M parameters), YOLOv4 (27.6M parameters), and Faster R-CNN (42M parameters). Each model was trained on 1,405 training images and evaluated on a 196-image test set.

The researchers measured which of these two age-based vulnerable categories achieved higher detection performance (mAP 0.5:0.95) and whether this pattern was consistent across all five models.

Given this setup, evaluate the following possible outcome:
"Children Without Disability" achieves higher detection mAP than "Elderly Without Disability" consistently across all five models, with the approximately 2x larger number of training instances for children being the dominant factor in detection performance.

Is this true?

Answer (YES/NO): NO